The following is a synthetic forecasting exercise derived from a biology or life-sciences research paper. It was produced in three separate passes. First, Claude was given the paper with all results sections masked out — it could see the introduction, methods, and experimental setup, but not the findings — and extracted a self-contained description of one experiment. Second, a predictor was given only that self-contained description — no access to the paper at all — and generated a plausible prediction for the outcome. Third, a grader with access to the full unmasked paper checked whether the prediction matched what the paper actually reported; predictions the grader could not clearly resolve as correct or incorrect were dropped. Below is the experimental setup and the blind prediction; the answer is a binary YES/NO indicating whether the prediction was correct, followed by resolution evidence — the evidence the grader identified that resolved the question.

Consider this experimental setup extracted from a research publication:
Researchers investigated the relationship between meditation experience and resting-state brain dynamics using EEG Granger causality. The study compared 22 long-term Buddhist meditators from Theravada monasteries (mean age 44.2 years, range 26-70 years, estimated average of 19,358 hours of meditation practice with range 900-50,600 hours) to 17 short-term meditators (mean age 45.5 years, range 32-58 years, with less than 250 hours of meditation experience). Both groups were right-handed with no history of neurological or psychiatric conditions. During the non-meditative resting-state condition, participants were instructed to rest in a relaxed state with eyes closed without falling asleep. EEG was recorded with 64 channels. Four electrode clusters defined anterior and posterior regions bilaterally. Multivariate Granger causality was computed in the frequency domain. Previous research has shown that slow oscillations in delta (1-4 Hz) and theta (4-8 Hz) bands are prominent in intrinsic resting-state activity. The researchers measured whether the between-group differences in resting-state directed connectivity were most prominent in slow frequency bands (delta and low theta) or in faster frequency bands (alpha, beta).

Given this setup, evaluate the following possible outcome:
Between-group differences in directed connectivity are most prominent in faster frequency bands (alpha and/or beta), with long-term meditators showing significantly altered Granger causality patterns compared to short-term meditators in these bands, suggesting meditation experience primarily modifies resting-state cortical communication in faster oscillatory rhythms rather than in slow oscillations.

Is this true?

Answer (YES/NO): YES